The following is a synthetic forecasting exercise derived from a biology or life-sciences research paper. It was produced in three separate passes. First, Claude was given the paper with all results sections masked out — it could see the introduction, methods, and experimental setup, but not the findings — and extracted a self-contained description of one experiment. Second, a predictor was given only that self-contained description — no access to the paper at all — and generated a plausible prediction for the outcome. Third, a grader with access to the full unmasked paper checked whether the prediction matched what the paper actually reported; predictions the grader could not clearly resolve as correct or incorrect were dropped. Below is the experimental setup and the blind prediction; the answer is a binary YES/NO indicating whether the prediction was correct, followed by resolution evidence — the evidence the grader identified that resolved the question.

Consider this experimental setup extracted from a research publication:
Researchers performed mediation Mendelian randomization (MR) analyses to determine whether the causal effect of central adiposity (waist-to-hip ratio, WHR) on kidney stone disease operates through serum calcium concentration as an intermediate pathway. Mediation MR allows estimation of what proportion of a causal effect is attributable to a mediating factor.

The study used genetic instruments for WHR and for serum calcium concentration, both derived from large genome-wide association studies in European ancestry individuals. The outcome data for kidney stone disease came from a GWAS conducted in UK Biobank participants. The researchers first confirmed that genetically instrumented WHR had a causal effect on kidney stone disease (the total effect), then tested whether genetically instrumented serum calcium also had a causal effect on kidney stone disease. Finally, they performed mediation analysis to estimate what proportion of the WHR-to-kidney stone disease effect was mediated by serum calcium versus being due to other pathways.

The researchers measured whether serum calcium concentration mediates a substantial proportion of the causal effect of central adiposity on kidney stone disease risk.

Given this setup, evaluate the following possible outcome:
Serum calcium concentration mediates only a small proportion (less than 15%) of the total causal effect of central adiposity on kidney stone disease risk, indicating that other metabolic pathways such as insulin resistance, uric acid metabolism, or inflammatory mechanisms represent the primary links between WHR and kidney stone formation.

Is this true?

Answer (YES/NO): NO